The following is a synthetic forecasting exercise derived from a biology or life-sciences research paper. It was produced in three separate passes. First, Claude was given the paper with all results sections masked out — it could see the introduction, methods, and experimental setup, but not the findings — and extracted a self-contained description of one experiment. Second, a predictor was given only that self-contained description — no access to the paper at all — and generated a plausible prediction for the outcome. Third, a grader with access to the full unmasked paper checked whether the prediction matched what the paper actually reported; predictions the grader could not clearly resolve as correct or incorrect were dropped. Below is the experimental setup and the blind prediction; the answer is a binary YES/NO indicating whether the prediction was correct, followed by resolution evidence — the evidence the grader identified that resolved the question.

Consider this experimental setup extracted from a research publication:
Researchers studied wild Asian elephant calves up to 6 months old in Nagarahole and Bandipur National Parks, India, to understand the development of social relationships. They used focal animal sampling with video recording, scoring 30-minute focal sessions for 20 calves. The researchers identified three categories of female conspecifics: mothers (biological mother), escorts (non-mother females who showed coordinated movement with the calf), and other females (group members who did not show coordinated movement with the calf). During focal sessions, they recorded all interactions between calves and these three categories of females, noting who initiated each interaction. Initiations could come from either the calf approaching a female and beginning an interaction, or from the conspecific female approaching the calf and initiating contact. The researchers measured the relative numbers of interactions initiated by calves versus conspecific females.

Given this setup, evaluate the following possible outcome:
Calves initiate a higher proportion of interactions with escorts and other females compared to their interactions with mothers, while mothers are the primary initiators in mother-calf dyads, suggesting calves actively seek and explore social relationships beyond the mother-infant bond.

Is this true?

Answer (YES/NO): NO